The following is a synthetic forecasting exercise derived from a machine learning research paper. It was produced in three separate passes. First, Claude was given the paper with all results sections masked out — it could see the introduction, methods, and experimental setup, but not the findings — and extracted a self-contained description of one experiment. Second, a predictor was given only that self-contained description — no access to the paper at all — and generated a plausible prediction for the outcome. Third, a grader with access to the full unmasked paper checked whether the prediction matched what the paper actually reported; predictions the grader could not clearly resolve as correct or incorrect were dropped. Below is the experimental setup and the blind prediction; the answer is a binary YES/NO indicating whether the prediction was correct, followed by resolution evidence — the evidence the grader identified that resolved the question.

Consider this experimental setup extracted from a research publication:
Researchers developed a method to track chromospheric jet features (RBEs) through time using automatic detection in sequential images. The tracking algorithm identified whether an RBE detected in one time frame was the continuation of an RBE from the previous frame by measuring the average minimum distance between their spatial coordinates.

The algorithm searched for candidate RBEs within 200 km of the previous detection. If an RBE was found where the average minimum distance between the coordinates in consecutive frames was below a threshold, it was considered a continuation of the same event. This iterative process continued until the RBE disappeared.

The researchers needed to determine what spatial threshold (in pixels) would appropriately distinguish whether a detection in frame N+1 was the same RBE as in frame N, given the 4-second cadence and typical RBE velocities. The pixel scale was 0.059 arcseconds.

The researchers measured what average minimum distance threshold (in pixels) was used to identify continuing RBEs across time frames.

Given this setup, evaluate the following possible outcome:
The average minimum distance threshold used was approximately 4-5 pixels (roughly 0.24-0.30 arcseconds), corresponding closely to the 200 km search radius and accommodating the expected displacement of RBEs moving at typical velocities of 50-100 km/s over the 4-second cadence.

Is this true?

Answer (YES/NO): YES